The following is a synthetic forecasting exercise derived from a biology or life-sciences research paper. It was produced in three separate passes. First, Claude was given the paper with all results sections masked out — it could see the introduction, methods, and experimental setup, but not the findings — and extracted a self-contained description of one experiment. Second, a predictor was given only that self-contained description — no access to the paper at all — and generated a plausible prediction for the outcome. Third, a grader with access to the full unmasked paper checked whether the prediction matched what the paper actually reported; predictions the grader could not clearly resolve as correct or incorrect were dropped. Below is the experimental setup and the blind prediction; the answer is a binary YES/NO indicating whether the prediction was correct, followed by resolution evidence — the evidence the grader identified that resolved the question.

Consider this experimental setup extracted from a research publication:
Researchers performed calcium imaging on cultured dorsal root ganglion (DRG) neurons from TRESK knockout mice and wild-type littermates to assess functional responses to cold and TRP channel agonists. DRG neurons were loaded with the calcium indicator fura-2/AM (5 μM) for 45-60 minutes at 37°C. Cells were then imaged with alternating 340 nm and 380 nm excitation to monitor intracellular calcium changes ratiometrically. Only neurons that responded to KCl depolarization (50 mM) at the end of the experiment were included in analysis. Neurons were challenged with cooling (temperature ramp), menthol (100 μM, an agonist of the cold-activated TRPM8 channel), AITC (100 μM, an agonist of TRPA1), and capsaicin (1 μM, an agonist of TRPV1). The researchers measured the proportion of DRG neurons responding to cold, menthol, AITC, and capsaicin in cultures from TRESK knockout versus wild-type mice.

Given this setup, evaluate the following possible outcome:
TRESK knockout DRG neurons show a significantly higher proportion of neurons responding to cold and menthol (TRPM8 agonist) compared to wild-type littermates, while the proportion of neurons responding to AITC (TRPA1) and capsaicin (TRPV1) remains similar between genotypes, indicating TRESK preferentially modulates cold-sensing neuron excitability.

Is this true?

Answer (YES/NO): NO